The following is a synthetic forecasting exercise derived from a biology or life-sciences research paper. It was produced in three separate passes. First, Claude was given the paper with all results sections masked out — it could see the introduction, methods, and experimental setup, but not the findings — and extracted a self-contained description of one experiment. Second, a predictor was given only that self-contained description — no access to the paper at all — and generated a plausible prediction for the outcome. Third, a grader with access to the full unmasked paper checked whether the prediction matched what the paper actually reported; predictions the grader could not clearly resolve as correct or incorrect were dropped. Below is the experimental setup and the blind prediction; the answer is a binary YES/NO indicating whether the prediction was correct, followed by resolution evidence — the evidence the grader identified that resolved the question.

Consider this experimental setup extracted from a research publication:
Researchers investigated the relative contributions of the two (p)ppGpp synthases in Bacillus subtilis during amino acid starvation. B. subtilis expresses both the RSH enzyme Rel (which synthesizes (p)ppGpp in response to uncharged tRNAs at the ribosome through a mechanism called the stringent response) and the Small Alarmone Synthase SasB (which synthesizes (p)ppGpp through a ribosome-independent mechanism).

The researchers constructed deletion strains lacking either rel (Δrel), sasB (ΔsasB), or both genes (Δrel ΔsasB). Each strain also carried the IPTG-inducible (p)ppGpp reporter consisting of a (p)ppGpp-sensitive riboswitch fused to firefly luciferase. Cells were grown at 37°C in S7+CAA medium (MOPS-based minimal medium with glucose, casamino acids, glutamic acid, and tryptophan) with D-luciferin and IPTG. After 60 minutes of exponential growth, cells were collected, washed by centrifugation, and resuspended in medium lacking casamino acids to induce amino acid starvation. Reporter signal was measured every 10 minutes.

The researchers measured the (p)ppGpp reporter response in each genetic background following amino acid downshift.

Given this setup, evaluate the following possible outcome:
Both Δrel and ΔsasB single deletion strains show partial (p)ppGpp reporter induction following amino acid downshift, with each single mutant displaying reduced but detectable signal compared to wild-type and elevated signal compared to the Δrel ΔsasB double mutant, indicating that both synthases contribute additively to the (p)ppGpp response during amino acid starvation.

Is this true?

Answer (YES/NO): NO